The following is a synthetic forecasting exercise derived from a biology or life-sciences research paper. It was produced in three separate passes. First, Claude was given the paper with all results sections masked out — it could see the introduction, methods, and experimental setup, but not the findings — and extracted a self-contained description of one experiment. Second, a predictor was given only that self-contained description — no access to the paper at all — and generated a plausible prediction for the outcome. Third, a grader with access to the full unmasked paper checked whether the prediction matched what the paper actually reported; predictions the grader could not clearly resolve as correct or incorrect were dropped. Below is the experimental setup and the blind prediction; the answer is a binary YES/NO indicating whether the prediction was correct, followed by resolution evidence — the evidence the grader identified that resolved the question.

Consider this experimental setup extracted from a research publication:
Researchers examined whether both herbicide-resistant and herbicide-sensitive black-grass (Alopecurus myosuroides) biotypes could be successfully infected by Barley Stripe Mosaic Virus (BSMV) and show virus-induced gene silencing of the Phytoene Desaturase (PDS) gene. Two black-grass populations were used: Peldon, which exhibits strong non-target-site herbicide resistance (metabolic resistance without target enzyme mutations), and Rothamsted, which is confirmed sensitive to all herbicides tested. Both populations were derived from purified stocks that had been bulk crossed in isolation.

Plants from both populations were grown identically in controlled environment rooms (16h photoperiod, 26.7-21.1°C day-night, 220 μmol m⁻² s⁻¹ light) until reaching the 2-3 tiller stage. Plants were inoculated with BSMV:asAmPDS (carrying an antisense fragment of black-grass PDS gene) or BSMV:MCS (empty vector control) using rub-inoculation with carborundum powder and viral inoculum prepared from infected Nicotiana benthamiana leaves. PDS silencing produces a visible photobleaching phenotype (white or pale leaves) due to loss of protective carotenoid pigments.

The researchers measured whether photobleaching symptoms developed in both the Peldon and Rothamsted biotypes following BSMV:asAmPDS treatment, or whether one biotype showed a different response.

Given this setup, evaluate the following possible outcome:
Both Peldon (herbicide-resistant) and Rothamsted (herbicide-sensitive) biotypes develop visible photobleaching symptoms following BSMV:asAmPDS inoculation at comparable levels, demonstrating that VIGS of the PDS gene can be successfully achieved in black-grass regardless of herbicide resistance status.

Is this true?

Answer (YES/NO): YES